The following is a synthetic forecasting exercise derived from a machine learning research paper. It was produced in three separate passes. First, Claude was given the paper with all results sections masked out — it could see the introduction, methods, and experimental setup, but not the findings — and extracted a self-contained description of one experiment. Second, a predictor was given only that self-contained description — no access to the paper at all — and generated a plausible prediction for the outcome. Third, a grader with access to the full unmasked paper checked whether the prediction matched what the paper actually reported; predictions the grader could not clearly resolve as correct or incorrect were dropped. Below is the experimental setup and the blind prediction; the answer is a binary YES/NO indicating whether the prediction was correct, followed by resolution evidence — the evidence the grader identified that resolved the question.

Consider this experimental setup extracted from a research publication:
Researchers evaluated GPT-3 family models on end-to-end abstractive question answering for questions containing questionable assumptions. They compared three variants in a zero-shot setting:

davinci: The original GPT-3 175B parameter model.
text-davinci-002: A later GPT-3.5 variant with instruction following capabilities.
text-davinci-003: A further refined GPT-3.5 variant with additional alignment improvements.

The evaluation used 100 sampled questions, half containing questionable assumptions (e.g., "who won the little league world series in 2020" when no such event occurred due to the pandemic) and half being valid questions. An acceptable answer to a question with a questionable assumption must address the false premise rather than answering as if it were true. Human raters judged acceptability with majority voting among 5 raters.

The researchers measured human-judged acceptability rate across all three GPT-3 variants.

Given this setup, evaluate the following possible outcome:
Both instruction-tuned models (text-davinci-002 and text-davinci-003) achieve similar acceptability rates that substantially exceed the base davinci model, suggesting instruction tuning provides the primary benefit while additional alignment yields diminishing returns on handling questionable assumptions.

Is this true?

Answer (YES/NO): YES